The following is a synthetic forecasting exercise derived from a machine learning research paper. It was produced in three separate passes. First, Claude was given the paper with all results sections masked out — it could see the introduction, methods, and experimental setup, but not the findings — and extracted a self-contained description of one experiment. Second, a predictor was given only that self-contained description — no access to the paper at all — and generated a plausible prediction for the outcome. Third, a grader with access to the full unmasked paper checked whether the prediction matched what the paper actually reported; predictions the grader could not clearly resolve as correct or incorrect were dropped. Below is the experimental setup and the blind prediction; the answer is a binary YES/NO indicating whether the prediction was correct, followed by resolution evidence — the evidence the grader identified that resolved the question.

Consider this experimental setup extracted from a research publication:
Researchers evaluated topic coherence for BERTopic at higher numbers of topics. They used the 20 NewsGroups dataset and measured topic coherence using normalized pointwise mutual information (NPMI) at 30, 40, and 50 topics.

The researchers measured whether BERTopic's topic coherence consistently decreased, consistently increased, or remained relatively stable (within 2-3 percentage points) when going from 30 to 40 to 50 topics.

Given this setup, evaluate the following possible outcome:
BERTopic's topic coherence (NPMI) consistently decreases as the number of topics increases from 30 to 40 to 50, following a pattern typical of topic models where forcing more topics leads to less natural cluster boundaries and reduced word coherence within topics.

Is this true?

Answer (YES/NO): NO